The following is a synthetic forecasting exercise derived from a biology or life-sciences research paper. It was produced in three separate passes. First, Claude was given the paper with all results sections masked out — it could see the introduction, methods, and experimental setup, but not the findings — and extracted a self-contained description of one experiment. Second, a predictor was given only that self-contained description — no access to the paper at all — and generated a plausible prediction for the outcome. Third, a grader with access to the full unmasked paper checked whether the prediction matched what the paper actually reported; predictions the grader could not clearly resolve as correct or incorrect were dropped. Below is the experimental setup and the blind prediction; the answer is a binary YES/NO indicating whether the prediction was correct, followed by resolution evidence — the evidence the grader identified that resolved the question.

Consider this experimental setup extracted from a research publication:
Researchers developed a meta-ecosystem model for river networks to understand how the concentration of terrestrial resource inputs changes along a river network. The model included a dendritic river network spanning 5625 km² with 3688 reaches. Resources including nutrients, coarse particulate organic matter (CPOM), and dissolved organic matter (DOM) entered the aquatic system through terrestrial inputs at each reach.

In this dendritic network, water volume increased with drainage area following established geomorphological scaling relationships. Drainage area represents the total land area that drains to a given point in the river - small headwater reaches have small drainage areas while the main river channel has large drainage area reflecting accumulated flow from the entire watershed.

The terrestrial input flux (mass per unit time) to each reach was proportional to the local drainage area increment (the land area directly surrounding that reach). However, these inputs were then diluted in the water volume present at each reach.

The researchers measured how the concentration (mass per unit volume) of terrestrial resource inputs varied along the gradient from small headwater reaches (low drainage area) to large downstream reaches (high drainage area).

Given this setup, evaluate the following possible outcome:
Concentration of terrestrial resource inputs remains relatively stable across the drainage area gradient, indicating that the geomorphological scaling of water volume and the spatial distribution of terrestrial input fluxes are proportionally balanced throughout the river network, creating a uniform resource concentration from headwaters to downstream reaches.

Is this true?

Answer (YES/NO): NO